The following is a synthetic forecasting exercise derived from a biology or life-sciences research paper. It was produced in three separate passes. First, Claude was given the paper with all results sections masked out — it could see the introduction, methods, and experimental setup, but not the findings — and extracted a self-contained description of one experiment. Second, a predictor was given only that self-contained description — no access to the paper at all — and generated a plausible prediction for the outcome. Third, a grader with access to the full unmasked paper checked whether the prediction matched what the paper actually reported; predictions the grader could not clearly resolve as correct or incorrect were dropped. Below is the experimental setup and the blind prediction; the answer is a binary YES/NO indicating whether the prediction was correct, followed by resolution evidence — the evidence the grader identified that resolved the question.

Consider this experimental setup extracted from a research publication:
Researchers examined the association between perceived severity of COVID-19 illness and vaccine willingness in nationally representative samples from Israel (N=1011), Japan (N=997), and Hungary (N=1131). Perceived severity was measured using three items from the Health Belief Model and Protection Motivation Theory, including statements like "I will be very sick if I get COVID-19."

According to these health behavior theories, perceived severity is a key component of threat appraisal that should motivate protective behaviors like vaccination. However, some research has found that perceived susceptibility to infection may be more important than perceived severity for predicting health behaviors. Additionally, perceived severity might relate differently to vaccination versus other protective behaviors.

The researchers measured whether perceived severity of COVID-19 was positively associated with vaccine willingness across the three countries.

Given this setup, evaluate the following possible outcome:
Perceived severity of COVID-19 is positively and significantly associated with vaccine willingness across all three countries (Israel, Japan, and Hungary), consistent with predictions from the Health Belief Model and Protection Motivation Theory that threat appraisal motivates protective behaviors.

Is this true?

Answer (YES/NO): NO